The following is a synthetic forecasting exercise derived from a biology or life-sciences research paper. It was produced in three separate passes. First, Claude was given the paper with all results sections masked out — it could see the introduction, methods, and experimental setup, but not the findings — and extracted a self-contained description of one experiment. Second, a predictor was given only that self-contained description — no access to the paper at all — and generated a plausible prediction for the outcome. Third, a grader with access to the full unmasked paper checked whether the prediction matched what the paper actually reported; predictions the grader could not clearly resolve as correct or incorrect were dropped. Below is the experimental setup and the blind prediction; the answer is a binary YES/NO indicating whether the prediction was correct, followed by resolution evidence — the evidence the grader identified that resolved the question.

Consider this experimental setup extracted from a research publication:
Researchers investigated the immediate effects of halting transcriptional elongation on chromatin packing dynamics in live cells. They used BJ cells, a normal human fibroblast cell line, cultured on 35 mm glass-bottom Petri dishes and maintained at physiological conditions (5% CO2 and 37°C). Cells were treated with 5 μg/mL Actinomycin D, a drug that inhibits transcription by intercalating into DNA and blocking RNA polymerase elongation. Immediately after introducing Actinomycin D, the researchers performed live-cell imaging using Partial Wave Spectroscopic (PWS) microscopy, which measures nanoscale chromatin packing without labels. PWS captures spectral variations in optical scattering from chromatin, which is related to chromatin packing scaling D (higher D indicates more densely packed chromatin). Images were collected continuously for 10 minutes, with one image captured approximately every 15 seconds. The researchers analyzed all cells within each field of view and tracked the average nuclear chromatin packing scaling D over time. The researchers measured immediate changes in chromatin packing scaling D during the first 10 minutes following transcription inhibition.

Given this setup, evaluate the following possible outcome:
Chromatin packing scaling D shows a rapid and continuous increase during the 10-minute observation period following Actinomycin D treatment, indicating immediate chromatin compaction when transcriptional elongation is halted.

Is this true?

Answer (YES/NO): NO